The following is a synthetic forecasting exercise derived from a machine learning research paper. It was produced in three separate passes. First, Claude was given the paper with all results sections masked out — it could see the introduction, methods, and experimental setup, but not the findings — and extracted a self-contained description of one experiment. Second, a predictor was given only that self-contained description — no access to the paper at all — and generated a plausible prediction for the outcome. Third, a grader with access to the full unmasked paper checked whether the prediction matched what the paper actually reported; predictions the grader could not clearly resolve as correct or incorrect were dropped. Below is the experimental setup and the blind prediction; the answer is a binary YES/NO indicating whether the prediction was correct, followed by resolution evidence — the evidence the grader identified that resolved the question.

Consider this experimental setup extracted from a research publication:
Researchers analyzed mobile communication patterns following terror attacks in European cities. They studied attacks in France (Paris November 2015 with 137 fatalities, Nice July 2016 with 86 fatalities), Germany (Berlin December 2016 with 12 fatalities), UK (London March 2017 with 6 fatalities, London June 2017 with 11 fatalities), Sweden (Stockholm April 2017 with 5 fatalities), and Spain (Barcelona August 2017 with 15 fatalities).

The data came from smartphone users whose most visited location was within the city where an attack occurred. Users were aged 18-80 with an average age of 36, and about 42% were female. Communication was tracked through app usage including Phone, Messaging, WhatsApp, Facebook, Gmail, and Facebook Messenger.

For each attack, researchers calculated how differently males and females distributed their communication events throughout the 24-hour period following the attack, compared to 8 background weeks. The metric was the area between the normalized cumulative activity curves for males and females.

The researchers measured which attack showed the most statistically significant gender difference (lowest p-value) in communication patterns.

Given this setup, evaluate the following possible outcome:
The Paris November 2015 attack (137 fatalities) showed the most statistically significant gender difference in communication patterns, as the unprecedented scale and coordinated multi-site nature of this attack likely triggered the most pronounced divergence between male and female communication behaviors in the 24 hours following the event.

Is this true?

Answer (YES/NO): NO